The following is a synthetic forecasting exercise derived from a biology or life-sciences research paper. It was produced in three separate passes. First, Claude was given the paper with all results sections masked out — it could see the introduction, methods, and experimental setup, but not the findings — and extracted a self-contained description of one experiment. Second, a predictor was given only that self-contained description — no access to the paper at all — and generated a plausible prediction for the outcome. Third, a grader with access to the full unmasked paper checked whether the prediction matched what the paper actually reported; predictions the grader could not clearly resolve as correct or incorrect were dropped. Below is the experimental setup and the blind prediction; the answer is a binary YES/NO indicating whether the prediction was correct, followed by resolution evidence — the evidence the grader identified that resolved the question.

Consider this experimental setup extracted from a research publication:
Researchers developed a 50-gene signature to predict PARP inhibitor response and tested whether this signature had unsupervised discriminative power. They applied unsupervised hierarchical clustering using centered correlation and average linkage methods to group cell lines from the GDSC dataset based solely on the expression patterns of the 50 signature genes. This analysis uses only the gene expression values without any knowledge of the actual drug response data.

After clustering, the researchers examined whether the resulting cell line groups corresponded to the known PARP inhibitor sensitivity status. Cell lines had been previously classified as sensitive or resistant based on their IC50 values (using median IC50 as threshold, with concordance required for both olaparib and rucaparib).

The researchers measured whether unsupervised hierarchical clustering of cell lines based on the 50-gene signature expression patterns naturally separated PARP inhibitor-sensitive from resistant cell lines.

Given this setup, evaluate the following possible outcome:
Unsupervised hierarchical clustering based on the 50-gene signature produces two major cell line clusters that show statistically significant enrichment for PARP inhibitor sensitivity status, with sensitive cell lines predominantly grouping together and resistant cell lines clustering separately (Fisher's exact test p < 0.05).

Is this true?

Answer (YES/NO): YES